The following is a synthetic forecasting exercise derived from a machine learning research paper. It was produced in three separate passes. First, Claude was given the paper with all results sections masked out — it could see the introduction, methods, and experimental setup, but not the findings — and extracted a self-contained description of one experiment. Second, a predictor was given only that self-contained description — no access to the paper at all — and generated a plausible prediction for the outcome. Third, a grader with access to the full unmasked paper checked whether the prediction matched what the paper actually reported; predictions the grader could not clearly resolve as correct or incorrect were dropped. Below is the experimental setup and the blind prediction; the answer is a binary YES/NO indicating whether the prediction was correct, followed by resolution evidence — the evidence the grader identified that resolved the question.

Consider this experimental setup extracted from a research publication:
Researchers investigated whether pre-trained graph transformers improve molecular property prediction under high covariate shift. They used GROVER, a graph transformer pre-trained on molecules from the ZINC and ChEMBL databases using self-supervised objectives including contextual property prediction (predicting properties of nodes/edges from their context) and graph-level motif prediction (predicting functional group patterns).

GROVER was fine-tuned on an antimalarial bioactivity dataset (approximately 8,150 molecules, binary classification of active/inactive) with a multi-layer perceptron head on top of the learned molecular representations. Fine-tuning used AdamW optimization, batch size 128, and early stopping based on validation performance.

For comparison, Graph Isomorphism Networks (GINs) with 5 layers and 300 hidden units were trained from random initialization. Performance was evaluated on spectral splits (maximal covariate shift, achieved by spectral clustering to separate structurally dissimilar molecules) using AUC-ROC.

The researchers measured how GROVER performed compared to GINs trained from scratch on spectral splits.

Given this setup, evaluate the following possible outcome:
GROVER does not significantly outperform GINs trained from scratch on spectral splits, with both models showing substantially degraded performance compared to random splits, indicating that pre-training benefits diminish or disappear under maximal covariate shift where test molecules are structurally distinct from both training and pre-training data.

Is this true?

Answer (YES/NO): YES